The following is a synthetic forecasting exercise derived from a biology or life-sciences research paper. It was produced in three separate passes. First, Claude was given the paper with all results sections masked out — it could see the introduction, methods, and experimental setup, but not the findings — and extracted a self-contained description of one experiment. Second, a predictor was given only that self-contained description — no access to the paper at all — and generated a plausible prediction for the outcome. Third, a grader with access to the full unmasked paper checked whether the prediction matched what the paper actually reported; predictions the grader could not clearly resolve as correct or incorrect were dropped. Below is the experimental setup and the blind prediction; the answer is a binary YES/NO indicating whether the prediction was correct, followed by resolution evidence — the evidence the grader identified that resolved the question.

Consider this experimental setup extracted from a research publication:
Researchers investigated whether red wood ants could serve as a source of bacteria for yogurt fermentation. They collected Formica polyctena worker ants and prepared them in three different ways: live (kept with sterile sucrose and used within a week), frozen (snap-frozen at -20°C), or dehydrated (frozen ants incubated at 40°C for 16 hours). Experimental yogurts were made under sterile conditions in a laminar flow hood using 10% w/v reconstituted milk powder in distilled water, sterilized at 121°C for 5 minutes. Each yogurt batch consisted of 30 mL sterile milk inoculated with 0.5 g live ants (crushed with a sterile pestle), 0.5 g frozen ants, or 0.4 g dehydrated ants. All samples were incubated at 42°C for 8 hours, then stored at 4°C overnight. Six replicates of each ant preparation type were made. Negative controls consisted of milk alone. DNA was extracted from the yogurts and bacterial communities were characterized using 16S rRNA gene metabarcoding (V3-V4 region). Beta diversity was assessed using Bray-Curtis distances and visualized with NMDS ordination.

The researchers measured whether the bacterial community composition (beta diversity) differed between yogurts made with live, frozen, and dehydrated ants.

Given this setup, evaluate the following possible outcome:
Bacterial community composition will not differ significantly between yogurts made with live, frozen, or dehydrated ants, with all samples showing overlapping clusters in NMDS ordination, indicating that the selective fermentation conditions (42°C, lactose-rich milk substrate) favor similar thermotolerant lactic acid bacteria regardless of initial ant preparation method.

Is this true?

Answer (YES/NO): NO